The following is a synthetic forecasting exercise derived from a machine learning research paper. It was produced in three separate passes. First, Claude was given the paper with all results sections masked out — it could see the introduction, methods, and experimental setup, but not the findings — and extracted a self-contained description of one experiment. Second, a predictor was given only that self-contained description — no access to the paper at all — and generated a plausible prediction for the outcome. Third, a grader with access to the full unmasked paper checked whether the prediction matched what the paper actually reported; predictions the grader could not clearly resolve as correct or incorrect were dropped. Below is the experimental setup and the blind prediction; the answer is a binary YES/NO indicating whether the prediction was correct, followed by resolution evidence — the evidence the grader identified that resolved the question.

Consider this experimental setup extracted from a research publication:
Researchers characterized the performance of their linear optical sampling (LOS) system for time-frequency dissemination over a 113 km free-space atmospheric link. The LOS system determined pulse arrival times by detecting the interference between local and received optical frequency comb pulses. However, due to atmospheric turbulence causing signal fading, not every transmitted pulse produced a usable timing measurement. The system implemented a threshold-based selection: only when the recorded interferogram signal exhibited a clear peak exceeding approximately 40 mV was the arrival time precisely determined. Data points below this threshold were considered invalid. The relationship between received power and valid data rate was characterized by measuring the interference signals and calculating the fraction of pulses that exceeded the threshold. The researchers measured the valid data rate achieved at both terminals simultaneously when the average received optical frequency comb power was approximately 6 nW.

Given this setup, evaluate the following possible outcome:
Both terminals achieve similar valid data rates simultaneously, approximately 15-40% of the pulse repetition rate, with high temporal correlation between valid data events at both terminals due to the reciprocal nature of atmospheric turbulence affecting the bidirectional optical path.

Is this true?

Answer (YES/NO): NO